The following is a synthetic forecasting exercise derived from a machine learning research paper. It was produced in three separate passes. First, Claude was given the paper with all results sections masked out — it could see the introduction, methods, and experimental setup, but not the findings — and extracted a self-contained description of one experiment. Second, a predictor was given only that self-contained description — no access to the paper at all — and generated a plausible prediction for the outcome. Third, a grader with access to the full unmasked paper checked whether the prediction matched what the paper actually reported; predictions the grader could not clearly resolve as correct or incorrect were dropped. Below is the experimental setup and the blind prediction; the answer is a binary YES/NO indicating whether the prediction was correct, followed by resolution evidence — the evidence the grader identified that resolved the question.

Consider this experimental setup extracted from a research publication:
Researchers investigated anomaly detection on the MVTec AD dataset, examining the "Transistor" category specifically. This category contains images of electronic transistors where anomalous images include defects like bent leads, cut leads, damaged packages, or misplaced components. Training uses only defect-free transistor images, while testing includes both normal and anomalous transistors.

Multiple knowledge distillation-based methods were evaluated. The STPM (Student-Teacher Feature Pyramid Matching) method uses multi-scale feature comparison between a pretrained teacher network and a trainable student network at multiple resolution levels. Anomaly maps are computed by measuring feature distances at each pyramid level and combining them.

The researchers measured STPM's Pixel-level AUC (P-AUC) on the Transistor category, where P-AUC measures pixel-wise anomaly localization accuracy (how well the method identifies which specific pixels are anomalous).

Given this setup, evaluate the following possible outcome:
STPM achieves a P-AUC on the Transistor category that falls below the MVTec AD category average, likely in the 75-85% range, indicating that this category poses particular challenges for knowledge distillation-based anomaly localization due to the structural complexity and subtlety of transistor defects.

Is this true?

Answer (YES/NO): YES